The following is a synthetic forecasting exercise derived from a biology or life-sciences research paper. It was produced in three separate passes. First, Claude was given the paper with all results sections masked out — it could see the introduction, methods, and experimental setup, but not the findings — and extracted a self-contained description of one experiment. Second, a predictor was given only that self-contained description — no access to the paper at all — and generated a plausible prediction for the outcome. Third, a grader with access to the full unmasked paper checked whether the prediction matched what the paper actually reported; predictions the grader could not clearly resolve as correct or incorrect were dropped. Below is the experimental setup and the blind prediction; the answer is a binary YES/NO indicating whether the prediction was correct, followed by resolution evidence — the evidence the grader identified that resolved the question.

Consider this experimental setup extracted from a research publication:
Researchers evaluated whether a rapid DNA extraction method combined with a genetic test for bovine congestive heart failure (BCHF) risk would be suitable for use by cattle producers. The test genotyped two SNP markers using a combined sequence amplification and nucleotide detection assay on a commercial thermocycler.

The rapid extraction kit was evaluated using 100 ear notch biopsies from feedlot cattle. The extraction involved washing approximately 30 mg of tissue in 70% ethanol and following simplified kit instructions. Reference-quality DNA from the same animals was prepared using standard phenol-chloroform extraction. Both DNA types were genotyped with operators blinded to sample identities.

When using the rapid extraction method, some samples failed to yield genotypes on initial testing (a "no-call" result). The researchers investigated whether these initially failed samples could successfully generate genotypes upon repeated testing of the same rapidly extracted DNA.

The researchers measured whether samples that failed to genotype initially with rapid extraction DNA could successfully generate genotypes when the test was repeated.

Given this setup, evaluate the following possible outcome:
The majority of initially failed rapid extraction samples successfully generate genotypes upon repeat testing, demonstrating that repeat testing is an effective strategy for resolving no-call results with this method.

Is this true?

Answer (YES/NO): YES